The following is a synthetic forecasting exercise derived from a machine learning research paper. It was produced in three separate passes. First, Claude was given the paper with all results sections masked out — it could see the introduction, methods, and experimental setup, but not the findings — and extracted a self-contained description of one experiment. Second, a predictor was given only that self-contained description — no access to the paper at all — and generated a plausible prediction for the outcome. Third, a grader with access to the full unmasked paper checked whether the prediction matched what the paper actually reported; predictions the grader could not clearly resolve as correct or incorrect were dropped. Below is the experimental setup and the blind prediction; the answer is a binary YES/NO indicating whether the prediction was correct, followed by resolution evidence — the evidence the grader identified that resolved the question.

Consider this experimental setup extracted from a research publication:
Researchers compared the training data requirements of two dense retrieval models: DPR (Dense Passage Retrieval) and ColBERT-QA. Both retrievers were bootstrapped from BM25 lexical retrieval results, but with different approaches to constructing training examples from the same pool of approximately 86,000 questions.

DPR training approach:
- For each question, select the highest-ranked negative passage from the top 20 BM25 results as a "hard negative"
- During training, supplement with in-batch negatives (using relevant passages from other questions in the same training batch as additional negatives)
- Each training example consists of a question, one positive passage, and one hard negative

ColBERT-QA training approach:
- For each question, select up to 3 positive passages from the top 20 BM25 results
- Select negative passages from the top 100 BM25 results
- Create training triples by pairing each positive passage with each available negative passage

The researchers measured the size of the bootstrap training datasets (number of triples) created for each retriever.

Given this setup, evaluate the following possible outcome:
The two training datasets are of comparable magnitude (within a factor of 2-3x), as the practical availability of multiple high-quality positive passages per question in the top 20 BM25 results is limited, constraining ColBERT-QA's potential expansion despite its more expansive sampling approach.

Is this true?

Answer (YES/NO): NO